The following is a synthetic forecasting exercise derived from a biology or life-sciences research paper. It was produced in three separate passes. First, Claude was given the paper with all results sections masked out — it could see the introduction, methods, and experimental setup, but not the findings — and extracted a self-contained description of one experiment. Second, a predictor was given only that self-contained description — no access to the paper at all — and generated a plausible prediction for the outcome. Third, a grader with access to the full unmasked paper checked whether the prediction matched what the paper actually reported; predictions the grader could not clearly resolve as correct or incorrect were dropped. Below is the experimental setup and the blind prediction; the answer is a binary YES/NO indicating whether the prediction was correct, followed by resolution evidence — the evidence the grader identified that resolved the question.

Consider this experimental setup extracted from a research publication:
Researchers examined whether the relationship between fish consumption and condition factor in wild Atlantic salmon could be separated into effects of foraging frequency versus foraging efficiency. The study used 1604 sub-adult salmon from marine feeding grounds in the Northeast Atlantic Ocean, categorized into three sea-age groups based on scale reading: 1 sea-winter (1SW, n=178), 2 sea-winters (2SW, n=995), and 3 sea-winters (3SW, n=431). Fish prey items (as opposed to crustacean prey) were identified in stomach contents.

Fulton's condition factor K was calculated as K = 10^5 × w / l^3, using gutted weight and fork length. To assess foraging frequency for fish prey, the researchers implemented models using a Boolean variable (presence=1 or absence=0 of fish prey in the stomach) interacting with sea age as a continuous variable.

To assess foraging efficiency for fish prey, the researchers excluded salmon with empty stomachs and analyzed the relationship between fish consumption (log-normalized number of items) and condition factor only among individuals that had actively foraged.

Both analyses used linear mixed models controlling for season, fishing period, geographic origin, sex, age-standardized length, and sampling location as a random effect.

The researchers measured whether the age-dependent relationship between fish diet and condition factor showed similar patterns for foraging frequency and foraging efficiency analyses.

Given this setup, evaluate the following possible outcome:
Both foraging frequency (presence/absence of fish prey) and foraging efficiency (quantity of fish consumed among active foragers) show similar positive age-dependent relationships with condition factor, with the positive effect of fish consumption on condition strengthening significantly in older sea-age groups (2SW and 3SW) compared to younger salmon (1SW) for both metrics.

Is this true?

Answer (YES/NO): YES